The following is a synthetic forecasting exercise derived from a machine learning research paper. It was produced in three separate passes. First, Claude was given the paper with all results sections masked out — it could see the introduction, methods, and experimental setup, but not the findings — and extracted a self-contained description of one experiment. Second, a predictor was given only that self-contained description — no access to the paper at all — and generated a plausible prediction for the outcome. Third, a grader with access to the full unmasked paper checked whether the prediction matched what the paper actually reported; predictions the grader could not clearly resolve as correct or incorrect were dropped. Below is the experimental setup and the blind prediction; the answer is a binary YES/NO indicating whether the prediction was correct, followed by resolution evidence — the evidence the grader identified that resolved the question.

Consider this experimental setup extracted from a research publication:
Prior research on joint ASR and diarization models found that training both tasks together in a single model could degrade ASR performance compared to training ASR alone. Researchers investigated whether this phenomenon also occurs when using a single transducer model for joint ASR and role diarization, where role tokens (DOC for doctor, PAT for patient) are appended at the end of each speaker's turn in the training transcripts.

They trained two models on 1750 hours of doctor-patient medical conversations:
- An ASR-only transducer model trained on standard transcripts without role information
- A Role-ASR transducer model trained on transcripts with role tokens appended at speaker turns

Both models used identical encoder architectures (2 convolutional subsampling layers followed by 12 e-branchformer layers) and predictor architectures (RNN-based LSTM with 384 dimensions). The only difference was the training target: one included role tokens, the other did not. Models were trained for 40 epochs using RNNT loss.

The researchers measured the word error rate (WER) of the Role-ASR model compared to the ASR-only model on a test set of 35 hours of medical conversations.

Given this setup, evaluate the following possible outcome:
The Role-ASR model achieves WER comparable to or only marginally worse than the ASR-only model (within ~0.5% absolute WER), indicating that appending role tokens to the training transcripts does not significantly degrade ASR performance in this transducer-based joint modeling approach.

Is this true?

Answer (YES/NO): YES